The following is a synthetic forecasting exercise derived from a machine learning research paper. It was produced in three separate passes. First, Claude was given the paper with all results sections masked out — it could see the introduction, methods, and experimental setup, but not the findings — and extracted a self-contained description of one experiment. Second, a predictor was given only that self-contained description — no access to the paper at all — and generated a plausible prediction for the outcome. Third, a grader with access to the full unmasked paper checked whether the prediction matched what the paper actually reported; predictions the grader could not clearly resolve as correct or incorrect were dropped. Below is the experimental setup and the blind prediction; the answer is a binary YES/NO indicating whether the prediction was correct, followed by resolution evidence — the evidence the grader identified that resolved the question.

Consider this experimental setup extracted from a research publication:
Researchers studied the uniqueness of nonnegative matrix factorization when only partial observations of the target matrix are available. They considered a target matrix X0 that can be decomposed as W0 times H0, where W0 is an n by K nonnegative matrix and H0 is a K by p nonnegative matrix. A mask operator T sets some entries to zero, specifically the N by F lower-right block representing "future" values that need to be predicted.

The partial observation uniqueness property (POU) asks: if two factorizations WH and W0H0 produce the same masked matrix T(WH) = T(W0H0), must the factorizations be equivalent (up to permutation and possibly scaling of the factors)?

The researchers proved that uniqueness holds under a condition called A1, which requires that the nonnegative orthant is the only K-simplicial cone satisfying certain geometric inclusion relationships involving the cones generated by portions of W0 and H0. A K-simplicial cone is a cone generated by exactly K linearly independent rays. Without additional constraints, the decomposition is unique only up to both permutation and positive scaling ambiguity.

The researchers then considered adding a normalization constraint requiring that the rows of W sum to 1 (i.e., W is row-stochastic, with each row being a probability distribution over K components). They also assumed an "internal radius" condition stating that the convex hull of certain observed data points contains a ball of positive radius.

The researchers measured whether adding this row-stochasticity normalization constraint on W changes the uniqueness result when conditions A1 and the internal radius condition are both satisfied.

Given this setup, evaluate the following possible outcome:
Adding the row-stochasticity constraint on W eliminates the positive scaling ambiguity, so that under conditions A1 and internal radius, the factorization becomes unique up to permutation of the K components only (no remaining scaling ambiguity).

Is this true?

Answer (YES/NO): YES